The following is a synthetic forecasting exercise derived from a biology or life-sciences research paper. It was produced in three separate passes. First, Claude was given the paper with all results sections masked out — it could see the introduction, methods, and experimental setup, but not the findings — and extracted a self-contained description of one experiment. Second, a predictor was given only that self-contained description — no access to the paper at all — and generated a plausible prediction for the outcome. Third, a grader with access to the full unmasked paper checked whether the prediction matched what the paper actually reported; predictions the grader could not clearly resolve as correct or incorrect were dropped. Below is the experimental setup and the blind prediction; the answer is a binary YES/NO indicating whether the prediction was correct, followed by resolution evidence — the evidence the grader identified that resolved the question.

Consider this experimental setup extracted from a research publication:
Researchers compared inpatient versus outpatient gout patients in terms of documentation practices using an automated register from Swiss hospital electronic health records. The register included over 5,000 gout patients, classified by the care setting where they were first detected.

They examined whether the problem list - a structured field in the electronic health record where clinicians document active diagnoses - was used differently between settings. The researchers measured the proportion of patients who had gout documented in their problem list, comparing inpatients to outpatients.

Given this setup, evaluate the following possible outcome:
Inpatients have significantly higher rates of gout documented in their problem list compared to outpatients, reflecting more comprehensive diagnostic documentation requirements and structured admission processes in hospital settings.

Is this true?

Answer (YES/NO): NO